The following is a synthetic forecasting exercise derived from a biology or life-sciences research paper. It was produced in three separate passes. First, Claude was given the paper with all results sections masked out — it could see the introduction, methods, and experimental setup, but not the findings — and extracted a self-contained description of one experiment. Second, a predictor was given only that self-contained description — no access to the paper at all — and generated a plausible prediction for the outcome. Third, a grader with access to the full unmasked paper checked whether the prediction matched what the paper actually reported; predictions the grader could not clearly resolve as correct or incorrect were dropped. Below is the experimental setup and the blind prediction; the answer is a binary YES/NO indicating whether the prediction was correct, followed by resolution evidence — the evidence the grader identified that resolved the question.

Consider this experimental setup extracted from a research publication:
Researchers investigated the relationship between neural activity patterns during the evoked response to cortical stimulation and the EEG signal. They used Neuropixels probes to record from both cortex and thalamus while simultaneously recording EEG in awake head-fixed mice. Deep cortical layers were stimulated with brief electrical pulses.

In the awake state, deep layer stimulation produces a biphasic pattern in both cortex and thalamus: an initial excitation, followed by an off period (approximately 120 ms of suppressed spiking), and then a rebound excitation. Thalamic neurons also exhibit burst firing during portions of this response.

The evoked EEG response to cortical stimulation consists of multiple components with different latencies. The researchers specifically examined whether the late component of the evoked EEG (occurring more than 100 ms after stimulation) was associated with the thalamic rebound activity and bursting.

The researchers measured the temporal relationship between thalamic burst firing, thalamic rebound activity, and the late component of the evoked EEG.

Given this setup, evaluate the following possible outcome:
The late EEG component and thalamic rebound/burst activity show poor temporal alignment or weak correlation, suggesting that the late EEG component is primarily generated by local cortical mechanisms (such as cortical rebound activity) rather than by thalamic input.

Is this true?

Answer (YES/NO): NO